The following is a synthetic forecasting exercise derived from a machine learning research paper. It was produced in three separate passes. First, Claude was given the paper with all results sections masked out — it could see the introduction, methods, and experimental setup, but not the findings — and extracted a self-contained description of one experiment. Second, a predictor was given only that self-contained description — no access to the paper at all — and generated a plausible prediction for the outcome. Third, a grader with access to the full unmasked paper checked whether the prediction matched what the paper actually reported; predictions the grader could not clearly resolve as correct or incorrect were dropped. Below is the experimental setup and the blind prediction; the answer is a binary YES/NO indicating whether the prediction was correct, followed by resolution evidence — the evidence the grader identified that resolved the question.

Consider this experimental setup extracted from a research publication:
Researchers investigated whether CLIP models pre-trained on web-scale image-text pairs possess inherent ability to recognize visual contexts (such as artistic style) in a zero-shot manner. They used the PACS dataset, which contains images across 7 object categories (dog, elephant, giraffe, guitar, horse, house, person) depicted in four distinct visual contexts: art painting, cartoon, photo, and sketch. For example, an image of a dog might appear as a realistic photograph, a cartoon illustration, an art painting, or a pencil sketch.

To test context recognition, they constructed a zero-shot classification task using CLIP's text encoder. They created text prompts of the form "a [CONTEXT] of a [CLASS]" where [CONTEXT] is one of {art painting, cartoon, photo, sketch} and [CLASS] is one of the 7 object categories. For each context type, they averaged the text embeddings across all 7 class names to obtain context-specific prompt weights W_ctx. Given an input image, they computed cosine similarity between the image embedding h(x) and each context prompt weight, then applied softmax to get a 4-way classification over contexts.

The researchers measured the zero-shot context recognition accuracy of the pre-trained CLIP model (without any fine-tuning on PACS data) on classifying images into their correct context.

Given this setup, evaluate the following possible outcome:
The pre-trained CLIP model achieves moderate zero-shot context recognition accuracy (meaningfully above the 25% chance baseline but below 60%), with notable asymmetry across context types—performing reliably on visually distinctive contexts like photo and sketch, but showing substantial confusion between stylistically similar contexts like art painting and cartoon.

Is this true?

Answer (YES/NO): NO